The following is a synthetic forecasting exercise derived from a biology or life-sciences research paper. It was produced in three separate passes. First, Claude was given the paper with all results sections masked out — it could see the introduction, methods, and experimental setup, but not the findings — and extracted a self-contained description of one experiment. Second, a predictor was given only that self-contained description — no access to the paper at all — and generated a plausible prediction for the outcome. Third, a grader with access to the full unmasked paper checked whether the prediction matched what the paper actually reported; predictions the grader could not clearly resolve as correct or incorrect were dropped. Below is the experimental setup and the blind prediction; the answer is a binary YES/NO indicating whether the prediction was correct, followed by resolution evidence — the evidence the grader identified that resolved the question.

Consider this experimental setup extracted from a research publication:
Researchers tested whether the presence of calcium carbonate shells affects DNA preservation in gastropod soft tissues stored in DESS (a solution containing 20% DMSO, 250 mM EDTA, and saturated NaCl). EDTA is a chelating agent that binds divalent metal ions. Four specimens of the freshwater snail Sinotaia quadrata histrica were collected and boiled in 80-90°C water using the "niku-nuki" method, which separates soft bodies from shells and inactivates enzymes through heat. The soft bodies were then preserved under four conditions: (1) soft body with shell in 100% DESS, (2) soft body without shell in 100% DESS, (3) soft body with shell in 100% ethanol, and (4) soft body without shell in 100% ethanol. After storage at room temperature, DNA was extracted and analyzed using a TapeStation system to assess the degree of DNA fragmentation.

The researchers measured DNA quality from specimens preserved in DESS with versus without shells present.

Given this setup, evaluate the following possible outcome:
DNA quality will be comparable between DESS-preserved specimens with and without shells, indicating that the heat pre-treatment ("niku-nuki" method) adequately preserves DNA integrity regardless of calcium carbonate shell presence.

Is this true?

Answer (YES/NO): NO